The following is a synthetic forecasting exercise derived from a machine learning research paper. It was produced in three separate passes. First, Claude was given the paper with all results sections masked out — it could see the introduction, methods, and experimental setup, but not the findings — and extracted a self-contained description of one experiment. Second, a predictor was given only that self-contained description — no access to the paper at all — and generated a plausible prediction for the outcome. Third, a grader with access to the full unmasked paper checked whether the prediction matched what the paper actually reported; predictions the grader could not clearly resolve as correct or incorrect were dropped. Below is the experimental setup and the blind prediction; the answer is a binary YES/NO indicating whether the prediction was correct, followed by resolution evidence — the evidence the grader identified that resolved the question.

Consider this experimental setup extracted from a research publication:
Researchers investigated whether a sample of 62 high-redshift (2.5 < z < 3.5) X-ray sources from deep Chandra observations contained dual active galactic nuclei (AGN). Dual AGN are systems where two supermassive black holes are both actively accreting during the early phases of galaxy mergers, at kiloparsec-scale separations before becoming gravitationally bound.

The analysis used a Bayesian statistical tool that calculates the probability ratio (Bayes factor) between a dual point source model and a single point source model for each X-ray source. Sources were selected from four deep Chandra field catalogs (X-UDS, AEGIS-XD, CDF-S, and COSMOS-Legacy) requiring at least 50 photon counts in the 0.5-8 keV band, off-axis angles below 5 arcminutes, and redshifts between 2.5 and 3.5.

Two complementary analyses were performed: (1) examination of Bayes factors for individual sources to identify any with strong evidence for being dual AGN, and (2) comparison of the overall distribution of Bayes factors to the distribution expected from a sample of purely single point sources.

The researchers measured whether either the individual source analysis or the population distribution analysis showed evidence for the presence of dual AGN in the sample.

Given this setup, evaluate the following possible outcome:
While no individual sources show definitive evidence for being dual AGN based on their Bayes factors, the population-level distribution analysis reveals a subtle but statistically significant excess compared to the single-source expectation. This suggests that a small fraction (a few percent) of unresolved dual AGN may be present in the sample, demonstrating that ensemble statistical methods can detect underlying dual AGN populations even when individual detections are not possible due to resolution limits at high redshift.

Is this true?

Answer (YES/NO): NO